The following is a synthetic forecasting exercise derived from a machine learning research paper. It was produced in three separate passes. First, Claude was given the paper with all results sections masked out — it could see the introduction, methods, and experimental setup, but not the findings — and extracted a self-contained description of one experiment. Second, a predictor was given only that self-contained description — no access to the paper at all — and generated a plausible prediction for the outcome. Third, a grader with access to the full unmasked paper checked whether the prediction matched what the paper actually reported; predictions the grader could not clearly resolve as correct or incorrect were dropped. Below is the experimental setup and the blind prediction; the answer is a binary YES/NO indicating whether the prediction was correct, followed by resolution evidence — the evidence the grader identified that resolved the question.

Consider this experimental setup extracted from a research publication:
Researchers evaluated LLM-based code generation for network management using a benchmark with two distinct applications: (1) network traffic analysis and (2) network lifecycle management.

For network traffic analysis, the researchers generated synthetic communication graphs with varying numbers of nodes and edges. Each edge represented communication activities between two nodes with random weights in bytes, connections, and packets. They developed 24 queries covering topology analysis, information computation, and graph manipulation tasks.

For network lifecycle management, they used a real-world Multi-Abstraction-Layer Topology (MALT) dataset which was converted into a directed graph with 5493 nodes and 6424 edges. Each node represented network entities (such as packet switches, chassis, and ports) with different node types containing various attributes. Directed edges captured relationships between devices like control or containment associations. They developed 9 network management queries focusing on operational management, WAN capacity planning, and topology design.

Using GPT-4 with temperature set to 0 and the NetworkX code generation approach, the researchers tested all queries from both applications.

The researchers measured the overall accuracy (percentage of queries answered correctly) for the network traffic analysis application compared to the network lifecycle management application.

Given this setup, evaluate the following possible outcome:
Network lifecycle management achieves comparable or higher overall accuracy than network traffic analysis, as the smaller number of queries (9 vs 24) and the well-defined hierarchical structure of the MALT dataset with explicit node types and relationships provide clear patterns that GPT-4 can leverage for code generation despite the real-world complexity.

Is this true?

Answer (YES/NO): NO